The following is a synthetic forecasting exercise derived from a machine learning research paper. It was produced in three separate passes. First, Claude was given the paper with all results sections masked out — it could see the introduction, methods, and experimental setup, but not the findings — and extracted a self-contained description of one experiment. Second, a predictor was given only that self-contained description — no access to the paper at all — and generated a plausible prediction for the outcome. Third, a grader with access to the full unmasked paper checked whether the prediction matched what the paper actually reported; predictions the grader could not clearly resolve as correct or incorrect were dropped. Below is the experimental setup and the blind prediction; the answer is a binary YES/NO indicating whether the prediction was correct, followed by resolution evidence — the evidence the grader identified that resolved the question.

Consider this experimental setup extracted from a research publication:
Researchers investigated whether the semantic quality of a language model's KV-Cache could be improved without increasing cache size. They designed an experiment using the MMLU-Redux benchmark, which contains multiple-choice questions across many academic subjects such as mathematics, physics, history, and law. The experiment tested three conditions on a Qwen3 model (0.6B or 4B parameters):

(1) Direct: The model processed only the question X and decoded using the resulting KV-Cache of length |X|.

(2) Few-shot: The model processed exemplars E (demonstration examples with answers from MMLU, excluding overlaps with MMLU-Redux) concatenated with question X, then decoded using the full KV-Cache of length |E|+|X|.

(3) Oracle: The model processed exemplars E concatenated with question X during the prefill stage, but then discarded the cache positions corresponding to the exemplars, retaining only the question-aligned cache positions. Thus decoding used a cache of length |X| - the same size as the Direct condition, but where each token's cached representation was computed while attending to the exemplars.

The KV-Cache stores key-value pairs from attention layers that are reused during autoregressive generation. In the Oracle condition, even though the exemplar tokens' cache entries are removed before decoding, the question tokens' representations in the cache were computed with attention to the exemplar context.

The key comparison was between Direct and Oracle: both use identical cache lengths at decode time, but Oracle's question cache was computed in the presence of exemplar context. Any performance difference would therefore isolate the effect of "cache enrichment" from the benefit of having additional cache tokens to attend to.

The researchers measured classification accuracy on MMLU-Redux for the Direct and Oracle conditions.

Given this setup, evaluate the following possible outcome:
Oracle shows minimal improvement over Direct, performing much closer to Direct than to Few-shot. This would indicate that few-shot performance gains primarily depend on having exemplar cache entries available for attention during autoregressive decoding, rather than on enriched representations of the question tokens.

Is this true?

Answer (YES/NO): NO